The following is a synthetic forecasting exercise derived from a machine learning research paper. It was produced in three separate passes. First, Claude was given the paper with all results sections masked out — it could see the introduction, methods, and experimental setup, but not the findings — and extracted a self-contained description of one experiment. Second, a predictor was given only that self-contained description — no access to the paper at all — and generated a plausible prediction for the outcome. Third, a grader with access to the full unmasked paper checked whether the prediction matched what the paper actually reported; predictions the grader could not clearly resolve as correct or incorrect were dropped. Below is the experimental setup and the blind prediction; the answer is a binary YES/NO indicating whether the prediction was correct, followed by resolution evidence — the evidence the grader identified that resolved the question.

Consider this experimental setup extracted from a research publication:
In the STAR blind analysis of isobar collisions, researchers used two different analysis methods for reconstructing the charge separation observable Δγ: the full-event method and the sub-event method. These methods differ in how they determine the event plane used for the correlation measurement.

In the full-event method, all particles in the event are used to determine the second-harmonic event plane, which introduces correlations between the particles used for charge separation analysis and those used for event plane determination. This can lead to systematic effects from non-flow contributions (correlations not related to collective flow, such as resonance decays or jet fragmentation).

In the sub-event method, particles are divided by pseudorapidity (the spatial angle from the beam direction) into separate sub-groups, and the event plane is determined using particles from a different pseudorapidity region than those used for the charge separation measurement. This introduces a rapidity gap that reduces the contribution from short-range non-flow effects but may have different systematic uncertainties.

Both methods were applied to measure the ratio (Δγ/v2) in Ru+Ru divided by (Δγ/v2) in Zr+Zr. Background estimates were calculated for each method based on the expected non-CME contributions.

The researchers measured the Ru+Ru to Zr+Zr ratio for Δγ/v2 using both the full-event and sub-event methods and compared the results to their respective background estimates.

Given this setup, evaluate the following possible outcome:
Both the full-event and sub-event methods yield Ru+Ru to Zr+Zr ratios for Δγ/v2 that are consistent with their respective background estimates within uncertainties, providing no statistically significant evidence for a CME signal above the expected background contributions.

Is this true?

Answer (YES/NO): YES